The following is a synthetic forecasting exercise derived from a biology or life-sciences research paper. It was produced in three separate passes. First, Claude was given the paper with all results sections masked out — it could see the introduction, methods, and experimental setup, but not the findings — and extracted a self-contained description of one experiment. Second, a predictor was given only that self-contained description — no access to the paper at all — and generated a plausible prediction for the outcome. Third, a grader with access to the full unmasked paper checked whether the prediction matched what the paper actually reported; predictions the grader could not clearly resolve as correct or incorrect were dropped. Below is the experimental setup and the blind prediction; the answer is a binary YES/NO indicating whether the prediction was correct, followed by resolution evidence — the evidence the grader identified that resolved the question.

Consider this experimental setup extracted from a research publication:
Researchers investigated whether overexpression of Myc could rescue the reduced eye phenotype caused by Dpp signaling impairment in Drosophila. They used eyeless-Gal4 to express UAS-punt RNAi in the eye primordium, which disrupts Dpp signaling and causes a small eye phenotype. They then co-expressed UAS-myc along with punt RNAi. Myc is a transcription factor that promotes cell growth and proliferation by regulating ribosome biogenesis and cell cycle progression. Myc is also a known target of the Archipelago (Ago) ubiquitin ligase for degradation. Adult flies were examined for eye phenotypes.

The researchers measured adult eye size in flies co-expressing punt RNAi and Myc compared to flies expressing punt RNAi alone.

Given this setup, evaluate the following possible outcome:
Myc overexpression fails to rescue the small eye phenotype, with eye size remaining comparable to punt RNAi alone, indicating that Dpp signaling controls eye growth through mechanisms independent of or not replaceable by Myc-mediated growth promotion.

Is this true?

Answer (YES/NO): NO